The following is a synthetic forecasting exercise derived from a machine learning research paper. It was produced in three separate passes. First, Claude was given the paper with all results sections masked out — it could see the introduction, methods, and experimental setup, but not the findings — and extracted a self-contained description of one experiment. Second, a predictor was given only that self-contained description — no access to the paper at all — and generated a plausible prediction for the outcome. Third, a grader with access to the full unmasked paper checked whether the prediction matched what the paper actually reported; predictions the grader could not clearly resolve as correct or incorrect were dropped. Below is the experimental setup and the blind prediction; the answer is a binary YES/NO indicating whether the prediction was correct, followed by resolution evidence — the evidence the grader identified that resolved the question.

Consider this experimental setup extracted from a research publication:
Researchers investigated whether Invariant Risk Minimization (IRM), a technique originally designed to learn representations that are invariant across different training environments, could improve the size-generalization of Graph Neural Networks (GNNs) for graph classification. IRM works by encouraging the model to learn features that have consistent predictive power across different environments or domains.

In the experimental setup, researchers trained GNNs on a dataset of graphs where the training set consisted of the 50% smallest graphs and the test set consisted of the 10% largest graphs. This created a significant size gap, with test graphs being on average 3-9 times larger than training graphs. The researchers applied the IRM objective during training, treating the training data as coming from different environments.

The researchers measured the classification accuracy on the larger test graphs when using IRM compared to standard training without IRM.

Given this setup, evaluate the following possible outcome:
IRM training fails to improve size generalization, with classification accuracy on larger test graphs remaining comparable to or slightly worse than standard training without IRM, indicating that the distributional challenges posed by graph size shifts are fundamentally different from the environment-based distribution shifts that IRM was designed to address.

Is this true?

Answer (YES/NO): YES